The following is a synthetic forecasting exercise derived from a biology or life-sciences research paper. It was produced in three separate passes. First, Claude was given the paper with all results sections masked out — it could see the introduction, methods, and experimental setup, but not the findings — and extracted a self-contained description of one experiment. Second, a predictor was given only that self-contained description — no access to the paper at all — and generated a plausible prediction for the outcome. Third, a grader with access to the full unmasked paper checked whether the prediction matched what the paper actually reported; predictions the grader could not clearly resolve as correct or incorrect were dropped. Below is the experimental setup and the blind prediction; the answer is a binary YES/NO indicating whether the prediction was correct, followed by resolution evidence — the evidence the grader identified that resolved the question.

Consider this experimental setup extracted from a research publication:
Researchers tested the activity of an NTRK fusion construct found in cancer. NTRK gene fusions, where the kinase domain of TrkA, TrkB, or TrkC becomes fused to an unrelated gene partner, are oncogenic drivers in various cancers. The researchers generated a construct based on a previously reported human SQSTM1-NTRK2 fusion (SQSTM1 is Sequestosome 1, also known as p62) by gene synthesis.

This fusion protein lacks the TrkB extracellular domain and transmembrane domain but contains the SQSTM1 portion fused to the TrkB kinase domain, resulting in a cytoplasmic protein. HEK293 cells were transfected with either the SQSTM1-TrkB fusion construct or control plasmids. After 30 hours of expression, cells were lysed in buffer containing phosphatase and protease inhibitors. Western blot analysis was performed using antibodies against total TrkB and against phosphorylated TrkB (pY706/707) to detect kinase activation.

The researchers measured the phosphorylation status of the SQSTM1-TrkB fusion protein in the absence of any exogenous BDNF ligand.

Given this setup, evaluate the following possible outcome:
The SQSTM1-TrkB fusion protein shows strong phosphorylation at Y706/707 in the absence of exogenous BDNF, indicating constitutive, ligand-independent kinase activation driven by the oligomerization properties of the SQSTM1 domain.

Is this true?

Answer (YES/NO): NO